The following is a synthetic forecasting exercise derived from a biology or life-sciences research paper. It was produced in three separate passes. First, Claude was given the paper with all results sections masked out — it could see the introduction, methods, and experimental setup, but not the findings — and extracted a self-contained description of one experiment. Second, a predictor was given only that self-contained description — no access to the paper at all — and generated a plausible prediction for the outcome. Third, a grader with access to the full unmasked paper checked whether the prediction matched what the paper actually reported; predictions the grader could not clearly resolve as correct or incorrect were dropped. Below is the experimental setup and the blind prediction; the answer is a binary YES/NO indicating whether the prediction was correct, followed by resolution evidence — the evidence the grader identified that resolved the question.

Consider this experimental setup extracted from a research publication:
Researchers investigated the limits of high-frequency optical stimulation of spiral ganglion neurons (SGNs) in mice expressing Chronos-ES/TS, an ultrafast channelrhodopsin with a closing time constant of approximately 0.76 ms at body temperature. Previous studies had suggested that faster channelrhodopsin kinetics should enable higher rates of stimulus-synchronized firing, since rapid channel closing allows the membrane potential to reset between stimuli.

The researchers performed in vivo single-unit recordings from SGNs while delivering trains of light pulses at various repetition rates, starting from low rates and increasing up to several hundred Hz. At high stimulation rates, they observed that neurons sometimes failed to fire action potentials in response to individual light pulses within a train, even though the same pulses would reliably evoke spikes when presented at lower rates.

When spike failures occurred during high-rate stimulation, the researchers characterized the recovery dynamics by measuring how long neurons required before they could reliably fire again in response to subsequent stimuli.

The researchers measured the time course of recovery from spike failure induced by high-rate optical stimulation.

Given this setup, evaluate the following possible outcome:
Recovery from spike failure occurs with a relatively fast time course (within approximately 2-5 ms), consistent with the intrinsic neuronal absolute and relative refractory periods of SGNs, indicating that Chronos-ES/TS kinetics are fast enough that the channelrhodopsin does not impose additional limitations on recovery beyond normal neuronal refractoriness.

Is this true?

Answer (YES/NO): NO